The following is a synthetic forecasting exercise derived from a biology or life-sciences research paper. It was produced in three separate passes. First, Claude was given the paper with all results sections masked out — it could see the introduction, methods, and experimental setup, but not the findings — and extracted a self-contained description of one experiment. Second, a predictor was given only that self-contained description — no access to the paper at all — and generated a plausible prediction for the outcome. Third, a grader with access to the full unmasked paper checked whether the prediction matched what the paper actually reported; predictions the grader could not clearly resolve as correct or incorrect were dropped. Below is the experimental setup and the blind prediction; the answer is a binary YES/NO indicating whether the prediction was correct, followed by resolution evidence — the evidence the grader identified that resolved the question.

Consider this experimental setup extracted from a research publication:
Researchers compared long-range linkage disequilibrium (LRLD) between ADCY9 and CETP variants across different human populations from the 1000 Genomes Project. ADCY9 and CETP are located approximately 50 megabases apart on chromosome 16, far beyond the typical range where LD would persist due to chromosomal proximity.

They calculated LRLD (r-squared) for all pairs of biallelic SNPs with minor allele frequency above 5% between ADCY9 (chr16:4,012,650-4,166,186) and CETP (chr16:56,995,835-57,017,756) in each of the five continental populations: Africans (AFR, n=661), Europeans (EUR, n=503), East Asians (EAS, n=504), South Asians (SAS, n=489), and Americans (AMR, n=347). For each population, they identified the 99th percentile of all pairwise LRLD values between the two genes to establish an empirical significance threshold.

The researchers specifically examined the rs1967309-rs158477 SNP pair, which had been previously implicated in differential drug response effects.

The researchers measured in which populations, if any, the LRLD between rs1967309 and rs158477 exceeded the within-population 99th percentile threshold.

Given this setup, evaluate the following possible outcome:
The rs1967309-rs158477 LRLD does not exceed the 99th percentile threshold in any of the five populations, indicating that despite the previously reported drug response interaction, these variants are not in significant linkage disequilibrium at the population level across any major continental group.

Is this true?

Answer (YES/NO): NO